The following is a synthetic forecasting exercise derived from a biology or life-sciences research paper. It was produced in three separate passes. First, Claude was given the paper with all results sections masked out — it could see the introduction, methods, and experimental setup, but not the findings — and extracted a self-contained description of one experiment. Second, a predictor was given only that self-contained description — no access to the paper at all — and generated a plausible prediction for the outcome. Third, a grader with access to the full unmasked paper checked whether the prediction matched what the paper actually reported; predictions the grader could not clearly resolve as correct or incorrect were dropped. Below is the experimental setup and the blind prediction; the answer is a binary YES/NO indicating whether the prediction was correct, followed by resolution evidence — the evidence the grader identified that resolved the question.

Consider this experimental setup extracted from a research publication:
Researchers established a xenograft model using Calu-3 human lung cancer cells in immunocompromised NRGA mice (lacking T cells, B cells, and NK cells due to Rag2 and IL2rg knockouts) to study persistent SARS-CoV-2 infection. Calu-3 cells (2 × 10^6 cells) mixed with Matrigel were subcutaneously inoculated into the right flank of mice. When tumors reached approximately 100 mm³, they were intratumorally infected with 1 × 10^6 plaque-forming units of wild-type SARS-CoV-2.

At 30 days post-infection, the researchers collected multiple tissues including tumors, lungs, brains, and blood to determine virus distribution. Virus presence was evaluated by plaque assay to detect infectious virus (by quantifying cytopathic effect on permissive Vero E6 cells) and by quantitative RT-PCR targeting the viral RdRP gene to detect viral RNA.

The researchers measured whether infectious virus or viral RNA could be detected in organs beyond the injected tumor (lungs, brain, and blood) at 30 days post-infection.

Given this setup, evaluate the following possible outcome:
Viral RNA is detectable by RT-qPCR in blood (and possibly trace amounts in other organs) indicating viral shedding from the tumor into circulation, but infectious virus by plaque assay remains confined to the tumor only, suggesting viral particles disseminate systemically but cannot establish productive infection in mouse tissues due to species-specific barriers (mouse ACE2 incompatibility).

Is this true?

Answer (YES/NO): NO